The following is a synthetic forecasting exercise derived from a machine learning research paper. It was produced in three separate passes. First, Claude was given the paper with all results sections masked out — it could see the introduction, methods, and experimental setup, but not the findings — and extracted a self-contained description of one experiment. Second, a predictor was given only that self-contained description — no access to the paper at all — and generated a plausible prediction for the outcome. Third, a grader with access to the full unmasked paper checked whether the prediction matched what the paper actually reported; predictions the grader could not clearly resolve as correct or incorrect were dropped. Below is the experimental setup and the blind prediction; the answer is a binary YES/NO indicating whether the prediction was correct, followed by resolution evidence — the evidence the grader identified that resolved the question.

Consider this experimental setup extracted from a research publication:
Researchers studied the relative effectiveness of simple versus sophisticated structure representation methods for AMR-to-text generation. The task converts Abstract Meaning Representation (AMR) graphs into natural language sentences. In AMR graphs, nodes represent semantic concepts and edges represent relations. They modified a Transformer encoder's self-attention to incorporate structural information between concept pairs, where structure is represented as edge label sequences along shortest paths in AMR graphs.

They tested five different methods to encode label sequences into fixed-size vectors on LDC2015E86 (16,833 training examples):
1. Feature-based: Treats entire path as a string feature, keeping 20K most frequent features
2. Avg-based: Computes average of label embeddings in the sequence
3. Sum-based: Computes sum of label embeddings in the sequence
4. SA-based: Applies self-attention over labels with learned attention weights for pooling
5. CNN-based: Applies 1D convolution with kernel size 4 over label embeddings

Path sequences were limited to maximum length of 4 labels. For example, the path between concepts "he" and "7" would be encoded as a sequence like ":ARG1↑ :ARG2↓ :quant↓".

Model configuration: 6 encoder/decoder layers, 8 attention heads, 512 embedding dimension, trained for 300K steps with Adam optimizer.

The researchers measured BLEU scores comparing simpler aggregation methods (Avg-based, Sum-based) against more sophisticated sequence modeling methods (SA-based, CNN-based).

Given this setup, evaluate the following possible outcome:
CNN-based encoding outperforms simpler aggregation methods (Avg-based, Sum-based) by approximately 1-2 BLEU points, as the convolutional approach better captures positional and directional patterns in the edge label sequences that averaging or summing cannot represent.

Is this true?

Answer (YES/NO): NO